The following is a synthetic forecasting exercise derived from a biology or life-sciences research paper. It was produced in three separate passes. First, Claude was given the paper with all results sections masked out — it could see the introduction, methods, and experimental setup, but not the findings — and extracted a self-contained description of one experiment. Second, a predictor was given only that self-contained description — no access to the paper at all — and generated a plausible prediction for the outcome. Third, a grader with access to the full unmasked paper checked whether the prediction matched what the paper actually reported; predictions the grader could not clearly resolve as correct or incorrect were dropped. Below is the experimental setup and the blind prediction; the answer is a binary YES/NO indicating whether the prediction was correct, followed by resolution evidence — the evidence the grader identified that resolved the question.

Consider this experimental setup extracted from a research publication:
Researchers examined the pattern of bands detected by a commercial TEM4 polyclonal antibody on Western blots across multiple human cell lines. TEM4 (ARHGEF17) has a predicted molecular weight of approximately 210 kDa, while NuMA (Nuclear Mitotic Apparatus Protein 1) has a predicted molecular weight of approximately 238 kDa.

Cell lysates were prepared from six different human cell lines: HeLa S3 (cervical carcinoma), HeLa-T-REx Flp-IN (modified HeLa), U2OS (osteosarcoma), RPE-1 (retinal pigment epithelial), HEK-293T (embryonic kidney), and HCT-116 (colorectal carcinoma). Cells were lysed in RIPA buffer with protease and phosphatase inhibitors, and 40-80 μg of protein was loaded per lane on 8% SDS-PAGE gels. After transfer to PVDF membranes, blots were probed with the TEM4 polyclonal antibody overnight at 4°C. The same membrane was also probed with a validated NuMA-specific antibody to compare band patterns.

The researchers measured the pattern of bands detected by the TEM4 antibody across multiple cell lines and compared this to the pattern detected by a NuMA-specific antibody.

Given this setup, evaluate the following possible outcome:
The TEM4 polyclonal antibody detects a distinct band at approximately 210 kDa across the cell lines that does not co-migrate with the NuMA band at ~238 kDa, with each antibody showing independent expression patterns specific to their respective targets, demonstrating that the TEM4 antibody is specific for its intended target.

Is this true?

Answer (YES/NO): NO